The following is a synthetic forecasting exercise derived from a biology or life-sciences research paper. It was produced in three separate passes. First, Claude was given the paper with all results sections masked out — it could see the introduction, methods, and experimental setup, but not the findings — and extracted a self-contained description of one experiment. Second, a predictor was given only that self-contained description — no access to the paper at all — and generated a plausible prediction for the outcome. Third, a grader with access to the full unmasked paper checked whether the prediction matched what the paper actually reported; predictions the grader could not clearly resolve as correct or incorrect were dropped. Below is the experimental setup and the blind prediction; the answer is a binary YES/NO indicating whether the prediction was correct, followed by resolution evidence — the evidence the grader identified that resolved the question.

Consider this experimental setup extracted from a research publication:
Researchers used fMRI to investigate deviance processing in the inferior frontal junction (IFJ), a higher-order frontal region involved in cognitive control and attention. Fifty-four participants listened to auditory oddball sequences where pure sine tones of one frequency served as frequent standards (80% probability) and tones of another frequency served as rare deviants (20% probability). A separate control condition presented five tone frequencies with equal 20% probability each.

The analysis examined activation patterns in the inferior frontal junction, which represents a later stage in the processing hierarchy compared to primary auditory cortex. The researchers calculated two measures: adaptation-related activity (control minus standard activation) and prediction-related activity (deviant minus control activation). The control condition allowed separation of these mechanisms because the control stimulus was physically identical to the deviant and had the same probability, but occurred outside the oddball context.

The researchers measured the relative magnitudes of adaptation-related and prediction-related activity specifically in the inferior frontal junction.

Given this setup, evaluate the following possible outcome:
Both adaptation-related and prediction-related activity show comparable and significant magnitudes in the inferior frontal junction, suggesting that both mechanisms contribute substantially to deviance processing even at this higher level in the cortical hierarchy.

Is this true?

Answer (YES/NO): NO